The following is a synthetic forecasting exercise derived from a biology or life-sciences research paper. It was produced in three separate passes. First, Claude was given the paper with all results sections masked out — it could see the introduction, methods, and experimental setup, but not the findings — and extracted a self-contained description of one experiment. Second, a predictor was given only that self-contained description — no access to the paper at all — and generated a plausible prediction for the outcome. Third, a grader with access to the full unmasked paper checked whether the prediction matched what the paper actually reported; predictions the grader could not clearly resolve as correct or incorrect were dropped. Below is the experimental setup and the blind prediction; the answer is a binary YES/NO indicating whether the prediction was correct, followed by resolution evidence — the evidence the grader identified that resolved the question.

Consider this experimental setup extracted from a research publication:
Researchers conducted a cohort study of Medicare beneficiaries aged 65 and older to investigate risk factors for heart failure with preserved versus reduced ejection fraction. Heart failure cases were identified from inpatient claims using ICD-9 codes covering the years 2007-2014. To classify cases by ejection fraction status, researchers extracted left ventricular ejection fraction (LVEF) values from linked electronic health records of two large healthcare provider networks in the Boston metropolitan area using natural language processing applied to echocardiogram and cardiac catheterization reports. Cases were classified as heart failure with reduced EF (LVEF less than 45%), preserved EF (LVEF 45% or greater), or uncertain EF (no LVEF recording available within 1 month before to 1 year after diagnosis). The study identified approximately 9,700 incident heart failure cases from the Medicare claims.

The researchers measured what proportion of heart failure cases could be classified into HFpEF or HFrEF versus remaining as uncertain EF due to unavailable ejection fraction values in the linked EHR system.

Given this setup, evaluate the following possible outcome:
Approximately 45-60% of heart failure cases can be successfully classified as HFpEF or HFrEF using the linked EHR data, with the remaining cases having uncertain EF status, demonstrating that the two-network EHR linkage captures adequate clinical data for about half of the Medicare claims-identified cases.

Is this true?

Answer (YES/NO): NO